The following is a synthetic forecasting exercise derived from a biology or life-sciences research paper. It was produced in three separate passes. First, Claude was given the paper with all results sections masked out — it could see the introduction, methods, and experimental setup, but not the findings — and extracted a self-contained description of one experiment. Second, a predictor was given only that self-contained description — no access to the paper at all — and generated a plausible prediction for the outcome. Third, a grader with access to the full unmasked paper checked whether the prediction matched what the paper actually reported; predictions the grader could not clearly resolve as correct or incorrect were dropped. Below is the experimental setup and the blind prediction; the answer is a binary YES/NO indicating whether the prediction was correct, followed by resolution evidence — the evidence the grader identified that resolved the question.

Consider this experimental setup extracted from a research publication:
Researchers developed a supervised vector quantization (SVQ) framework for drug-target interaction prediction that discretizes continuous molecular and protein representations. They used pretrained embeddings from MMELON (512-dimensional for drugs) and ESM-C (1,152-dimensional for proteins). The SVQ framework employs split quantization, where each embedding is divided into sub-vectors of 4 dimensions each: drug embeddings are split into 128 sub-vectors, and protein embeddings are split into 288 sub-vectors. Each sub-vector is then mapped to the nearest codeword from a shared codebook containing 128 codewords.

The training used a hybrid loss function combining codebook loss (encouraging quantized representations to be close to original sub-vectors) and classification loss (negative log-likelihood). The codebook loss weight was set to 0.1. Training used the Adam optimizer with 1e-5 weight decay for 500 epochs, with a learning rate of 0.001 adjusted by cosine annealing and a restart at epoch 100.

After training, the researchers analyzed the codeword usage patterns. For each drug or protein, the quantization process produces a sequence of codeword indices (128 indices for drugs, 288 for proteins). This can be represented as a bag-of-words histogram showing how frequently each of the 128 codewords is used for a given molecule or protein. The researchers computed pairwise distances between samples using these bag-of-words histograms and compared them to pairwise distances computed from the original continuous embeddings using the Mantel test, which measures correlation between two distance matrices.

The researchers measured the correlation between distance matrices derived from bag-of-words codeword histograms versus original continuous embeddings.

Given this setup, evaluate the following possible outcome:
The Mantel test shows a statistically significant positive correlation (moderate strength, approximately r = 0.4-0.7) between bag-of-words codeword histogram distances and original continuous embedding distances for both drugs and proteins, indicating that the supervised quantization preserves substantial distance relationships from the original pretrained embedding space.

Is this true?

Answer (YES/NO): NO